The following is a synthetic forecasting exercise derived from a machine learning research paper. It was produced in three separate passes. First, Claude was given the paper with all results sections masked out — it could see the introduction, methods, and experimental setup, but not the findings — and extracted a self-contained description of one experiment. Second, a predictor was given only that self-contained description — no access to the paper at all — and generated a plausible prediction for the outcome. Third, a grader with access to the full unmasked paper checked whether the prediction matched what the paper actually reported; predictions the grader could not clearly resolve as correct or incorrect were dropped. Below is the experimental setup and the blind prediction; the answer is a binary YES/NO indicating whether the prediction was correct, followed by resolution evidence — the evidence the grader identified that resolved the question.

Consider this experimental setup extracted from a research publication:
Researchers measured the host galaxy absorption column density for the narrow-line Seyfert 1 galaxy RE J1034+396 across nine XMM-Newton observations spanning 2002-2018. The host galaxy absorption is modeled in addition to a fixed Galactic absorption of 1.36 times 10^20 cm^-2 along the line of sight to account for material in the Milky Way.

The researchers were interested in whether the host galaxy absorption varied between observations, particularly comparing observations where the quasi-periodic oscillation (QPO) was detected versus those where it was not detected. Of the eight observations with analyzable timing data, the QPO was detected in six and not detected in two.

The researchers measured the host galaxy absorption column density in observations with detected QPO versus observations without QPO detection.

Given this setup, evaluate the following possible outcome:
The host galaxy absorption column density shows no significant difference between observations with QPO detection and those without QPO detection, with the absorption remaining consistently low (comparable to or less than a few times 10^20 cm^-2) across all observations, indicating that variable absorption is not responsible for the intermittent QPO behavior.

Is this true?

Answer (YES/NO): NO